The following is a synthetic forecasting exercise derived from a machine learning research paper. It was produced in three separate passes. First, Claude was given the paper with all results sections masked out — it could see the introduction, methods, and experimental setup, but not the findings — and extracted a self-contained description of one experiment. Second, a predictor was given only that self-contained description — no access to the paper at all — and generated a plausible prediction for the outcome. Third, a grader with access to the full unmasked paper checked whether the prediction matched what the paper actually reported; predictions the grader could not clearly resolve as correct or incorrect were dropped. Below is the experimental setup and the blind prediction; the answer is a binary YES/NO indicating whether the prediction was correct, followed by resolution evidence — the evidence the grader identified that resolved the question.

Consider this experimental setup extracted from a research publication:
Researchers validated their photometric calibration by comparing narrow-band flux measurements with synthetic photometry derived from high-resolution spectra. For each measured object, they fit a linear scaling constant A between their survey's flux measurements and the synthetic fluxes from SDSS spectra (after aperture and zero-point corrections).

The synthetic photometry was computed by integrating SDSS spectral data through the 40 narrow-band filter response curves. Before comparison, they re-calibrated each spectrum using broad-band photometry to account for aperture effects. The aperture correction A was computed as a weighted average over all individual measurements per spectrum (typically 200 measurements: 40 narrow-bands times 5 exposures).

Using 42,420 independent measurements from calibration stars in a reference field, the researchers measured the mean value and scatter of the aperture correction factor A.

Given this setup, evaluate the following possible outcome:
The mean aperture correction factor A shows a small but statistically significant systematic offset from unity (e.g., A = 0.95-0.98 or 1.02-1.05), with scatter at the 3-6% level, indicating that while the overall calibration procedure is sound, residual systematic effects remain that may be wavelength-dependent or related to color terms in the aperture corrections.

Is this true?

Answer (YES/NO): NO